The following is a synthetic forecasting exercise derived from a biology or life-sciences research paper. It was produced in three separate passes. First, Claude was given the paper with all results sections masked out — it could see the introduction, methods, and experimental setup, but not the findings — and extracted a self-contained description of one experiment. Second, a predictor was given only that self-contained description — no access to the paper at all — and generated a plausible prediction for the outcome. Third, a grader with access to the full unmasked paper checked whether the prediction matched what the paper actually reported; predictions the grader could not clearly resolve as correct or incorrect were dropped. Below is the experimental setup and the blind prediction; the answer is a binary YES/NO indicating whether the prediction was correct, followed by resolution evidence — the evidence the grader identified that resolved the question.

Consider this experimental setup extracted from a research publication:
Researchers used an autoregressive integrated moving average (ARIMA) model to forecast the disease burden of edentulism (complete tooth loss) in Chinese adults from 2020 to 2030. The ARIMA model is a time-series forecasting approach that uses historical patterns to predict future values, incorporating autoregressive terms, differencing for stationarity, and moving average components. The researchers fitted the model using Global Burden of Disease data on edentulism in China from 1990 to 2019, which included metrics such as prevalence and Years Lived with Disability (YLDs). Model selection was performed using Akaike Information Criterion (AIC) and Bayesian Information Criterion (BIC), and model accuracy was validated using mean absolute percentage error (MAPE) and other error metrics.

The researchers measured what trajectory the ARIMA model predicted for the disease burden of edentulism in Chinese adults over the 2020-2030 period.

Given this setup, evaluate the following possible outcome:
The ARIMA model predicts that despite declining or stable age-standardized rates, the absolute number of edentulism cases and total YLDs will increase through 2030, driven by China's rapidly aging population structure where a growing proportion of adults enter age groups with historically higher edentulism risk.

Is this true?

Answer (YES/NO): NO